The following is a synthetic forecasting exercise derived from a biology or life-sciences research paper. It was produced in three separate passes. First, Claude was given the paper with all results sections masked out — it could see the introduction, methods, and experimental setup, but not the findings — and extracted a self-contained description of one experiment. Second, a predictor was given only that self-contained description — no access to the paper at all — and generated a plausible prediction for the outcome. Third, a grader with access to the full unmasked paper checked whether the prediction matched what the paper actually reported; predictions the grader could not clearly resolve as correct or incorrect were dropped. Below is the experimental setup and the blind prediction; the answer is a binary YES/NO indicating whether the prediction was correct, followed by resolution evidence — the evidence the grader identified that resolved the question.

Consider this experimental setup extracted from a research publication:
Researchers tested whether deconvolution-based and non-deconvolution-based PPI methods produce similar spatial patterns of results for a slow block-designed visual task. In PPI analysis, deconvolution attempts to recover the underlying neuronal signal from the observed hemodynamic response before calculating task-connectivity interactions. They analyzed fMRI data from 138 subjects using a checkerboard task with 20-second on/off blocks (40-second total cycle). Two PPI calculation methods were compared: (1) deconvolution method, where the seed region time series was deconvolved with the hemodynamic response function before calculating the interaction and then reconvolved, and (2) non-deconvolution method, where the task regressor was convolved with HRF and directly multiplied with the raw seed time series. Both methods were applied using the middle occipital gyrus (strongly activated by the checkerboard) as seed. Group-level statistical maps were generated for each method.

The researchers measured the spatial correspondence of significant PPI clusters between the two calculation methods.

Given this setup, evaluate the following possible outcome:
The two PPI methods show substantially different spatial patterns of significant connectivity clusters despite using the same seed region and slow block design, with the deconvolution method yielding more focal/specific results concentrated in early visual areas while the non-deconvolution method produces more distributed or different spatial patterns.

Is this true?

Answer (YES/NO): NO